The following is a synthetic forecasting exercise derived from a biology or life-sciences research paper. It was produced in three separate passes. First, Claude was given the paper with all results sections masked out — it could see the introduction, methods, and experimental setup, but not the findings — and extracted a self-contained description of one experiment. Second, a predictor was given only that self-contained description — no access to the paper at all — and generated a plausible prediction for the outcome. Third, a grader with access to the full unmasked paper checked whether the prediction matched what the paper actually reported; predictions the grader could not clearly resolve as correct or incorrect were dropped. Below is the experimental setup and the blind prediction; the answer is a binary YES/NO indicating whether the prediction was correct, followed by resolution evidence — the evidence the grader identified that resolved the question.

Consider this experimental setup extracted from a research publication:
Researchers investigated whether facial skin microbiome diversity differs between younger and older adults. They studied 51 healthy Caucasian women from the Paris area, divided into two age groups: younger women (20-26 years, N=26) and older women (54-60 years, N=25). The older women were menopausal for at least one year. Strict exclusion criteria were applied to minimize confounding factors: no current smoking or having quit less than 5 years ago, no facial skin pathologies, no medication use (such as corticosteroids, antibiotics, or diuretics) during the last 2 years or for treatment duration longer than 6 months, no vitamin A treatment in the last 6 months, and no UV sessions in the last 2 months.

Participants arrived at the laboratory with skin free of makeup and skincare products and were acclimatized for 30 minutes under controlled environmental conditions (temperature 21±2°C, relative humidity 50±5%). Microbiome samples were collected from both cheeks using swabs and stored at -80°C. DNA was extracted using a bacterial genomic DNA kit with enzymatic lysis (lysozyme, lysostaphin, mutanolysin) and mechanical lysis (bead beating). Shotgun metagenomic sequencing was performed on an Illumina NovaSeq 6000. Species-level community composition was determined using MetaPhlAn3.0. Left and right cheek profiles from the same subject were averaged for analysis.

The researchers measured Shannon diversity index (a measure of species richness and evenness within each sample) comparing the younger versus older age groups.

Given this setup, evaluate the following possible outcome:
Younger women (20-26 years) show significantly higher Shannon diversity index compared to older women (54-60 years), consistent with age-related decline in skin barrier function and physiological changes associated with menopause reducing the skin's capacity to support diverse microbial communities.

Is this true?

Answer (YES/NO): NO